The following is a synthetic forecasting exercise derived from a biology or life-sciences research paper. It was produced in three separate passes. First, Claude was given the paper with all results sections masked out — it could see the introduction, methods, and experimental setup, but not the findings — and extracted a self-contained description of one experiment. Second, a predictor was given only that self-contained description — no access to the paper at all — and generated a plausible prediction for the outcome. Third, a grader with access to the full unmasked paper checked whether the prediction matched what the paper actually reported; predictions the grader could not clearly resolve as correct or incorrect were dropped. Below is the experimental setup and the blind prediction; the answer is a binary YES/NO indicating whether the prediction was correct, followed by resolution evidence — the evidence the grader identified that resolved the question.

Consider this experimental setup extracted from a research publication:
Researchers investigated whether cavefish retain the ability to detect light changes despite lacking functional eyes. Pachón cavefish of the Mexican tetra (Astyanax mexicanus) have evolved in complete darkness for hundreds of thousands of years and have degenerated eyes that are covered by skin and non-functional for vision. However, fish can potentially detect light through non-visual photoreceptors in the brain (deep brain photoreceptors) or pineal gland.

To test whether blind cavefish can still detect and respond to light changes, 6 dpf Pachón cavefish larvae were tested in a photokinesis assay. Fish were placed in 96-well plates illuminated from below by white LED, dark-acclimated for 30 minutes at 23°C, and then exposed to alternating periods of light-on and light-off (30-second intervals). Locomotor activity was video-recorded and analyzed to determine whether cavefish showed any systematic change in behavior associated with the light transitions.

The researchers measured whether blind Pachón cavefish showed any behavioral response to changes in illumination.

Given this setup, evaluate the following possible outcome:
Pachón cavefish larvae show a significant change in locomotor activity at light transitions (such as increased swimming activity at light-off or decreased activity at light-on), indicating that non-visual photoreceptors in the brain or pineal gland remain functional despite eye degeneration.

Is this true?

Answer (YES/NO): NO